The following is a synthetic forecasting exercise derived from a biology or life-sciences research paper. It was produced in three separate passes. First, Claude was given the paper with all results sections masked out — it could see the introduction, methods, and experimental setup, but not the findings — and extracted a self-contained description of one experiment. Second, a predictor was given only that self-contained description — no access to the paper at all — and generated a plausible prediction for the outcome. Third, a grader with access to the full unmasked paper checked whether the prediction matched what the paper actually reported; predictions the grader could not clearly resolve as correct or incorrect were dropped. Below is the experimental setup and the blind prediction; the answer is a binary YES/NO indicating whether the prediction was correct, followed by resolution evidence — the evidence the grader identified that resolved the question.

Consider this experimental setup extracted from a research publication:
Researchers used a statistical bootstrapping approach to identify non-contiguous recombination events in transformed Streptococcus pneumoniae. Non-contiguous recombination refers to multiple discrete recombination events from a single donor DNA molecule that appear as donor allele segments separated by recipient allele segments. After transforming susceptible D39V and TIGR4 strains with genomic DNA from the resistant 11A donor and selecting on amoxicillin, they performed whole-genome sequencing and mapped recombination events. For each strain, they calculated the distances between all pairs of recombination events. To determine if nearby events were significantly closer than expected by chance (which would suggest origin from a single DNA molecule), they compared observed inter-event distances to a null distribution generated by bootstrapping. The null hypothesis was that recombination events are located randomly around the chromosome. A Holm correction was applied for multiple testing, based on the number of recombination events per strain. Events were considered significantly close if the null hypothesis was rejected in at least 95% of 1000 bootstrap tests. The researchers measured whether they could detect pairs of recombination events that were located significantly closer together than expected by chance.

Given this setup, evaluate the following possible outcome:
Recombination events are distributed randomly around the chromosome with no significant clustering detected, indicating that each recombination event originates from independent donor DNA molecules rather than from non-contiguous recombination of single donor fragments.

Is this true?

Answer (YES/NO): NO